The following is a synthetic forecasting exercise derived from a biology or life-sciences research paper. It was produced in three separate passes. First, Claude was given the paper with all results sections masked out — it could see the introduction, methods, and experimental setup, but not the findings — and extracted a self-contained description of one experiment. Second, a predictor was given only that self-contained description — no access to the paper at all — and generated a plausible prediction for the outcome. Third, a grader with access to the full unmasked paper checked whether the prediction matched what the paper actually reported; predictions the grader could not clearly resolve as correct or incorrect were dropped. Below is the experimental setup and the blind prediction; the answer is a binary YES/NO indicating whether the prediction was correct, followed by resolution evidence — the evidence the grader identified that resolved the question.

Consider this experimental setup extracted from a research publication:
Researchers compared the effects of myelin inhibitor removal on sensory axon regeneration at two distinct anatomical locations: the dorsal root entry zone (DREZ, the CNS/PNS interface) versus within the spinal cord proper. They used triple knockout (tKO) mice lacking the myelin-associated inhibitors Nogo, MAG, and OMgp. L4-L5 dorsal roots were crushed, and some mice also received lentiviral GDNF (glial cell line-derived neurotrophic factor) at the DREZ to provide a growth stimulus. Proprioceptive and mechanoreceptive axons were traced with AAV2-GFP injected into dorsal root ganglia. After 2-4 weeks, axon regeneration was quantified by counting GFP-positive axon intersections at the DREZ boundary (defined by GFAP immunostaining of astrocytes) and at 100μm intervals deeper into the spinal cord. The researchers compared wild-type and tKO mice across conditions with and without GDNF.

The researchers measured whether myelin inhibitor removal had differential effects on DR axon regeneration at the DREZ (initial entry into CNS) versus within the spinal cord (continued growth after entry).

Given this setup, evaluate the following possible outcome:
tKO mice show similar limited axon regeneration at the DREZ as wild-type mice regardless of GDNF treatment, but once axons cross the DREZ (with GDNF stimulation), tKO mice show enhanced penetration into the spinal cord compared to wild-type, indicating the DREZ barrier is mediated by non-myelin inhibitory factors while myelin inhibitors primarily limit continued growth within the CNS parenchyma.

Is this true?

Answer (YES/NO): YES